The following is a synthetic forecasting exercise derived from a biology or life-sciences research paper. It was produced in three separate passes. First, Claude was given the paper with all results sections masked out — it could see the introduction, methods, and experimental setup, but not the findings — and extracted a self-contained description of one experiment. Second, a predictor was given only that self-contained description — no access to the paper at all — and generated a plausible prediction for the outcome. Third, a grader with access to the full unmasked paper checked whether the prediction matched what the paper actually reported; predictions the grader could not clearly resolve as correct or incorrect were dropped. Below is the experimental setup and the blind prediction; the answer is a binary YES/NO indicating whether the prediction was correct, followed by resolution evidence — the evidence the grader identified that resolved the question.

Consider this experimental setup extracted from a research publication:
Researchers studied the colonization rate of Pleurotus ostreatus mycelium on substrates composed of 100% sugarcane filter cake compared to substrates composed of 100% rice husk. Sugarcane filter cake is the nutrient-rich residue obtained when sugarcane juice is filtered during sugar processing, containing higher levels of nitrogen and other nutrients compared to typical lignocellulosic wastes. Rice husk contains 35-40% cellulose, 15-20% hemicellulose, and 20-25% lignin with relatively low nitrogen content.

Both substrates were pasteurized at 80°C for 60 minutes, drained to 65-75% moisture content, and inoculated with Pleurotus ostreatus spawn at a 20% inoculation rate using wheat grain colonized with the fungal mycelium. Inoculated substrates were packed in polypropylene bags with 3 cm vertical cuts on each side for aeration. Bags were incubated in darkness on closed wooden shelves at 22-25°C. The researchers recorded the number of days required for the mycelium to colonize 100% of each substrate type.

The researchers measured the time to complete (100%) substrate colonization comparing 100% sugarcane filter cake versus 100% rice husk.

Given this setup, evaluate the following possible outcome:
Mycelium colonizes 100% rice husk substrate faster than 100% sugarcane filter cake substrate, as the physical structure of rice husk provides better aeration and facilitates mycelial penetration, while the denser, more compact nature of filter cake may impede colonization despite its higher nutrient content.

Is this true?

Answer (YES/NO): YES